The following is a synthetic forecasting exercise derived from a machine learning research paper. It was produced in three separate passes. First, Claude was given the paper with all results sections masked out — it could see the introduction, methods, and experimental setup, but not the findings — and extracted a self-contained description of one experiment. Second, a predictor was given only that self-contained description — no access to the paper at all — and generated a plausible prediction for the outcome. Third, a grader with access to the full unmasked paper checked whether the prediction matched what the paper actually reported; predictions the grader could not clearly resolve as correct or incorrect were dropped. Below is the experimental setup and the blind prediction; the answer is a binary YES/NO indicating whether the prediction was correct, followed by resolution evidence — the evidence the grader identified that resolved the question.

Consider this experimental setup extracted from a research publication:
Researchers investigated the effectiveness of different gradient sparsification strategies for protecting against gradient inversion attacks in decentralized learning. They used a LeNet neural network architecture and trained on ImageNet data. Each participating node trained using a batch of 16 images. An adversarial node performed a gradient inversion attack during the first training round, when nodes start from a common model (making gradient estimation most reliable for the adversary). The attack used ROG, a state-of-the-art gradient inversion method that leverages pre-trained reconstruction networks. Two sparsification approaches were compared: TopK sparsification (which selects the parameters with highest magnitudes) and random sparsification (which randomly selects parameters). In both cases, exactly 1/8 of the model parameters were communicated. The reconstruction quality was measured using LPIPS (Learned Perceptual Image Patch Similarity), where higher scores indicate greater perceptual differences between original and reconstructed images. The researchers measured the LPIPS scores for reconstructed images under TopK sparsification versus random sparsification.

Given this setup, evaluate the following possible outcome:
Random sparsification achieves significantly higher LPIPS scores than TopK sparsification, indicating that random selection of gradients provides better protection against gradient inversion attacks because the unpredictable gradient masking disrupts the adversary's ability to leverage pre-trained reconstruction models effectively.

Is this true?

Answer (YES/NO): YES